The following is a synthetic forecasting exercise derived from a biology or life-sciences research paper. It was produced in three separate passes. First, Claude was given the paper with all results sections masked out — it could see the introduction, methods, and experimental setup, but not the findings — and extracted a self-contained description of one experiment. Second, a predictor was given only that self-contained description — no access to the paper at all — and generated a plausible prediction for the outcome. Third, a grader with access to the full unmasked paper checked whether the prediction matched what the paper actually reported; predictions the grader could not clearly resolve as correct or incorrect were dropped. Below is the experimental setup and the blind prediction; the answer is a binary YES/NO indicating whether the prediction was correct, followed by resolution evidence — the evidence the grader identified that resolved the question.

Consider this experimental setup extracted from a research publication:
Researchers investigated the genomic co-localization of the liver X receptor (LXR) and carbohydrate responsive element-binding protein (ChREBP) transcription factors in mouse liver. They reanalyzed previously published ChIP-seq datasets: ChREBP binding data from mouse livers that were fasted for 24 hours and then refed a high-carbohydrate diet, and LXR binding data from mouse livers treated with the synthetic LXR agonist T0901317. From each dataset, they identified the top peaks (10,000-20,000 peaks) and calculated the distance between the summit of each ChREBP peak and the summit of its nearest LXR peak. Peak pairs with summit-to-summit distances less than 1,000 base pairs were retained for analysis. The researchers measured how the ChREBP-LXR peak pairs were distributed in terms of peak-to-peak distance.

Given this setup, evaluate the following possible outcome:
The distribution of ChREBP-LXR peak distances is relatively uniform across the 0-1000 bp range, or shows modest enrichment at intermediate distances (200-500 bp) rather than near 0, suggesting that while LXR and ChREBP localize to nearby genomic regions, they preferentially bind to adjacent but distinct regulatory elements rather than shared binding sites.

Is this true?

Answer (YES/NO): NO